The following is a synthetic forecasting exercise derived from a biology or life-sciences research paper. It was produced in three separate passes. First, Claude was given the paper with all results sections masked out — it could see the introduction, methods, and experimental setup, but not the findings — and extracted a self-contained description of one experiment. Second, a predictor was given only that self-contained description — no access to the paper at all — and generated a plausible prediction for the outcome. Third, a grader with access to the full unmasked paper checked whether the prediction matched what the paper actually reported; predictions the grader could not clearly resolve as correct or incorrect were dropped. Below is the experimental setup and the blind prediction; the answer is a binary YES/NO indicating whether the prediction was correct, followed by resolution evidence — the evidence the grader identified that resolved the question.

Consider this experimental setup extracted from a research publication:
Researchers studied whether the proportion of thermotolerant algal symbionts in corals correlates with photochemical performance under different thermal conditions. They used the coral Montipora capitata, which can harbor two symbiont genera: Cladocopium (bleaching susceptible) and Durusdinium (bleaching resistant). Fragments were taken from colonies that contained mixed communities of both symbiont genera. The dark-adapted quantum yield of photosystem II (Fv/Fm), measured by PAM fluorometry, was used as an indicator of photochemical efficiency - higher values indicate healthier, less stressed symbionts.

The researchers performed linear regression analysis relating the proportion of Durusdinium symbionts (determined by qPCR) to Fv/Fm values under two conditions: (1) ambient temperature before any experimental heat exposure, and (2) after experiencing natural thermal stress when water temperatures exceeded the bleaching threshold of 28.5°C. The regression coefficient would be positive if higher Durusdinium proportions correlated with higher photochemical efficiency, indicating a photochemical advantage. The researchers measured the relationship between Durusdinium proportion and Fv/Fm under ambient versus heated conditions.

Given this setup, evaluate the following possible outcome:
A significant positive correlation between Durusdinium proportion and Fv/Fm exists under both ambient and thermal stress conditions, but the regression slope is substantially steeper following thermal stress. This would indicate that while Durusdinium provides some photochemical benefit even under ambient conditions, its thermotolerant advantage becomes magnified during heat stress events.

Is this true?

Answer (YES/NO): NO